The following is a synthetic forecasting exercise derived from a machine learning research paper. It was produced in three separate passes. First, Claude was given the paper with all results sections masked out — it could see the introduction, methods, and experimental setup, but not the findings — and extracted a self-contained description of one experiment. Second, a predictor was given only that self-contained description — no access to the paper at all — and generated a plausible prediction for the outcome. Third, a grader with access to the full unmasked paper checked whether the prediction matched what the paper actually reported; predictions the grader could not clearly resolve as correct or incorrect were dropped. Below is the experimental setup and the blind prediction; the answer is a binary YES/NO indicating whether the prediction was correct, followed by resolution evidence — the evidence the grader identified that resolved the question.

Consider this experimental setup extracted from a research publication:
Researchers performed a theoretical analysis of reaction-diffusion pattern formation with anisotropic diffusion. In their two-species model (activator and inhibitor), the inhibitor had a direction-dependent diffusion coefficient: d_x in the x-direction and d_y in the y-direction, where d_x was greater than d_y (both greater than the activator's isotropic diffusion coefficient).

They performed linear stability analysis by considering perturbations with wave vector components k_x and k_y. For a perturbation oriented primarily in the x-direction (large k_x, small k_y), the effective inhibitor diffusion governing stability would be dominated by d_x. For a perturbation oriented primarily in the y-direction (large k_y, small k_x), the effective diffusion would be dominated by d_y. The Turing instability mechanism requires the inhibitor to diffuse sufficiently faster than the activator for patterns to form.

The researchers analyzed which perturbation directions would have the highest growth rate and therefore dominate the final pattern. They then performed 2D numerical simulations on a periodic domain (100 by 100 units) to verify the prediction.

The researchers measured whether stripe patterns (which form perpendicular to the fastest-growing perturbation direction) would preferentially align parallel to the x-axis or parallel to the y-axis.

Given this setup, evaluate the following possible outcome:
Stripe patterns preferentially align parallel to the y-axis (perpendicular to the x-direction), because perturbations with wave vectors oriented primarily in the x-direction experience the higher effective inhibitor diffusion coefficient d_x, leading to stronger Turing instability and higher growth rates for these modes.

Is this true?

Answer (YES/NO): YES